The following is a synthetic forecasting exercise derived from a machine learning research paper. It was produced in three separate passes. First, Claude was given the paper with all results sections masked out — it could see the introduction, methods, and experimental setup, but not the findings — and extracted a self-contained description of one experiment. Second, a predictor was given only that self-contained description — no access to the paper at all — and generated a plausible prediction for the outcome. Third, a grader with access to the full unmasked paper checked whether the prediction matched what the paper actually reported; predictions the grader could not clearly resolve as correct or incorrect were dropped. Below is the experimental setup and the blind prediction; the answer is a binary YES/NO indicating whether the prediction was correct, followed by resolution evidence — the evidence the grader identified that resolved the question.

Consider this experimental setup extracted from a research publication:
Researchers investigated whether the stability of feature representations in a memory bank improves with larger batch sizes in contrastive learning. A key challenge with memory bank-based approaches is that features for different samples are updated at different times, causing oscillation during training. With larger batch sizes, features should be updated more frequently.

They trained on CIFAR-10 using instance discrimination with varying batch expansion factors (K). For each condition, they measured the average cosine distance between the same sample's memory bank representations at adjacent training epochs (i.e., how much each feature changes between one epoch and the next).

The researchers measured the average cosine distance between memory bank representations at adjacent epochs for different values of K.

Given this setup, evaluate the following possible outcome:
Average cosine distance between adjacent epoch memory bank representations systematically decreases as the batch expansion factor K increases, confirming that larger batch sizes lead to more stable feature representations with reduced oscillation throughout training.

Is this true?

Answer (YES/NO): YES